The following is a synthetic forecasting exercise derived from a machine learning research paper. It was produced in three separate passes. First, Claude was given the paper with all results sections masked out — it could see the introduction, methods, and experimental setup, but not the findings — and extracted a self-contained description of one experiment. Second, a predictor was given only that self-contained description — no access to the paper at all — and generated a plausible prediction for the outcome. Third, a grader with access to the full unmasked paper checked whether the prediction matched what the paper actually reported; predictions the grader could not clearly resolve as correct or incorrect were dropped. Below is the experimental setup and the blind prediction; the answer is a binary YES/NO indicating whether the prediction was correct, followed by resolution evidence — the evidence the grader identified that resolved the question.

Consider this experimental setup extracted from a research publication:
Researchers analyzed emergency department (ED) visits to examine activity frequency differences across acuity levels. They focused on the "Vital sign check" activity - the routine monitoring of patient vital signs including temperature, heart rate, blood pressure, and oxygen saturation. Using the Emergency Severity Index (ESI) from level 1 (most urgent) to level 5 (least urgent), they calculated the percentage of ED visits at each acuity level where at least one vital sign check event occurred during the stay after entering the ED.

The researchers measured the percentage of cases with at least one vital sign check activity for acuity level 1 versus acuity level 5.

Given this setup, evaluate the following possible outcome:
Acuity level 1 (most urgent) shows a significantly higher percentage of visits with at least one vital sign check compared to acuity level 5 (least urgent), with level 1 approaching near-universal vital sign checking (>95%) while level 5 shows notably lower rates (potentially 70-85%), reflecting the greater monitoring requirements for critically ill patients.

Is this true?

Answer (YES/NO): NO